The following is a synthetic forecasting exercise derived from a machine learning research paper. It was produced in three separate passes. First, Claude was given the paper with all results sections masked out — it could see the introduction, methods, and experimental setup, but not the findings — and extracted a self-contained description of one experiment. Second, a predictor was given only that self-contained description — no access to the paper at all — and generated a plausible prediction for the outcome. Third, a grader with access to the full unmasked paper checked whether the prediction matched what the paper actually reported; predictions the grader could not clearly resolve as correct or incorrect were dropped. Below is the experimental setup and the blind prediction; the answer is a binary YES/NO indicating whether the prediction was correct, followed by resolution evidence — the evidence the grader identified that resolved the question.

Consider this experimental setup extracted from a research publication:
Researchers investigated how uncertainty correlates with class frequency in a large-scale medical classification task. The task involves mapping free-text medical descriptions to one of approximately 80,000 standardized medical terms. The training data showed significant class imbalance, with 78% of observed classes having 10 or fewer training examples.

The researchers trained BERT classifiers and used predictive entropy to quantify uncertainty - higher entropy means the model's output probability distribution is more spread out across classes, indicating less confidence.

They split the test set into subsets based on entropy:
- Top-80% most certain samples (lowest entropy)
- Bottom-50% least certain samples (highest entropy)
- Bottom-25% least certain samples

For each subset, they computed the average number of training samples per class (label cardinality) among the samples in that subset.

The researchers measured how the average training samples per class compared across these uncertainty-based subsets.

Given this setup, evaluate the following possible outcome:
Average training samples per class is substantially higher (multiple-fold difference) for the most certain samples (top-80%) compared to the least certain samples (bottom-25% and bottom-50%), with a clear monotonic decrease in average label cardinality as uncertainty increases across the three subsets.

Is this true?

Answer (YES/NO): NO